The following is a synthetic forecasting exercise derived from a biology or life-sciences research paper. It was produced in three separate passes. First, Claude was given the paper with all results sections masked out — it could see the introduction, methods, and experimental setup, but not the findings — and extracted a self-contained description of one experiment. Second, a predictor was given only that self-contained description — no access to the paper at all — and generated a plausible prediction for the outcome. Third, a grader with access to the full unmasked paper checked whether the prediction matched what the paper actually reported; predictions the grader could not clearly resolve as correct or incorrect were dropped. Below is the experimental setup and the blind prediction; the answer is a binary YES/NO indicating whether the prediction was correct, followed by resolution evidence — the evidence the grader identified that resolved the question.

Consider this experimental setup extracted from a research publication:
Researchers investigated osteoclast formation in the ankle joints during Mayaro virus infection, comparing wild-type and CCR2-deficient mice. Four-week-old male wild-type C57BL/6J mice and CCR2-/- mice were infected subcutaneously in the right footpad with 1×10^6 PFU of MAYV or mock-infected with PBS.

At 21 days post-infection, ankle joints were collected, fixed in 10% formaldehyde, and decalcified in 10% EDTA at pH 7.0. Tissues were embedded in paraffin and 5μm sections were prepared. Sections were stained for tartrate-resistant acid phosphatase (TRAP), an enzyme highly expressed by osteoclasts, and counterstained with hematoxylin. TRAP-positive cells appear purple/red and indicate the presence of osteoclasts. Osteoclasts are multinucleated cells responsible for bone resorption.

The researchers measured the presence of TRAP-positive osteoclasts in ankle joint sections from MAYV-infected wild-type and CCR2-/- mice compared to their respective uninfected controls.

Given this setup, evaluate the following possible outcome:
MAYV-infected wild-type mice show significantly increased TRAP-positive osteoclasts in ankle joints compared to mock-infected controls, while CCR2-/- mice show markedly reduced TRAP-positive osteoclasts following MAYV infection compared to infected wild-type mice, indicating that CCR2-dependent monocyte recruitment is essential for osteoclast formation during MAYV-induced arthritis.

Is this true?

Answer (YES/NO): NO